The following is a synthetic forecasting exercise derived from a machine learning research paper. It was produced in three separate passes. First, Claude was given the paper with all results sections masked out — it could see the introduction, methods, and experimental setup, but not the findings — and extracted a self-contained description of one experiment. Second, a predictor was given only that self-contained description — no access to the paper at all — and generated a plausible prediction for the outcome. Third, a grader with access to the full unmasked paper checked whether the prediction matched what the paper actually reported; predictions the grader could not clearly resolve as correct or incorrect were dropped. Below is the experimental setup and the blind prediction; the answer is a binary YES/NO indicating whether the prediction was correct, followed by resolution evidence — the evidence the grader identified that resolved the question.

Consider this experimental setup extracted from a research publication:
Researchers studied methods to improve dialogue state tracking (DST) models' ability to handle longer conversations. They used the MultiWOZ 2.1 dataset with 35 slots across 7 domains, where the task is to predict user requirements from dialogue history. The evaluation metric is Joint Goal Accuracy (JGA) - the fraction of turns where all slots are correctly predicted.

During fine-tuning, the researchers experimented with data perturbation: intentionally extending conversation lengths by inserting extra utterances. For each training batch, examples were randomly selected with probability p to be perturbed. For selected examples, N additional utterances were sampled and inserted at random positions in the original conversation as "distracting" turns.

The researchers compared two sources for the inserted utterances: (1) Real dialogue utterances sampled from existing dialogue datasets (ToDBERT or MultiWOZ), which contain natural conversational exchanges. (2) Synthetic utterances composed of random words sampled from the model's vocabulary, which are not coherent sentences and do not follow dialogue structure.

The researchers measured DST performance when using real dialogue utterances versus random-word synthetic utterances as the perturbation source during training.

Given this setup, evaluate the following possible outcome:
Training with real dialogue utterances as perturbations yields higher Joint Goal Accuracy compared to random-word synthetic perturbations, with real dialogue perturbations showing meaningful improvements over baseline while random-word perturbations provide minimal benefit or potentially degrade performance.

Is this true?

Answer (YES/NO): YES